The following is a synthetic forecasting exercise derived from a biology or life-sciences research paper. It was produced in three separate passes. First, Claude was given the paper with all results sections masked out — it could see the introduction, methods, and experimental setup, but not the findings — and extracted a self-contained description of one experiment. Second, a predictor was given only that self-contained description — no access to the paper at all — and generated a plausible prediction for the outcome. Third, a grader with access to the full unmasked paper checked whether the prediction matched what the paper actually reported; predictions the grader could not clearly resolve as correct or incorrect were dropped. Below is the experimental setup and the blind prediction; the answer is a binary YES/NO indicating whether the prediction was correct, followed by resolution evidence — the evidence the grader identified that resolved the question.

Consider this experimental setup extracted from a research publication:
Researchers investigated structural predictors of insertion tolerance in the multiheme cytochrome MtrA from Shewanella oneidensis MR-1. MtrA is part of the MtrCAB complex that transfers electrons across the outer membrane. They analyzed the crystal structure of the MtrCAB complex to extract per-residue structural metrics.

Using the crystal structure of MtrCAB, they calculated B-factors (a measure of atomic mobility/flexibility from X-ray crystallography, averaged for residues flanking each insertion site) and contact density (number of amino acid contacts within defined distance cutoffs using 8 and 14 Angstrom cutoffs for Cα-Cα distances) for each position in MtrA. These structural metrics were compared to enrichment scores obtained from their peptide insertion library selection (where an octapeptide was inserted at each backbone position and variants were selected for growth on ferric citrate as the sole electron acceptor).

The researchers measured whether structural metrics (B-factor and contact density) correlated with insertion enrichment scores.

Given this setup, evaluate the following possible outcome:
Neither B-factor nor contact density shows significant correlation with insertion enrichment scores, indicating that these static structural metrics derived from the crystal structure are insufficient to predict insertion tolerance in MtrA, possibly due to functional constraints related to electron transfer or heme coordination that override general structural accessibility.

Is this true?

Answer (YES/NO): NO